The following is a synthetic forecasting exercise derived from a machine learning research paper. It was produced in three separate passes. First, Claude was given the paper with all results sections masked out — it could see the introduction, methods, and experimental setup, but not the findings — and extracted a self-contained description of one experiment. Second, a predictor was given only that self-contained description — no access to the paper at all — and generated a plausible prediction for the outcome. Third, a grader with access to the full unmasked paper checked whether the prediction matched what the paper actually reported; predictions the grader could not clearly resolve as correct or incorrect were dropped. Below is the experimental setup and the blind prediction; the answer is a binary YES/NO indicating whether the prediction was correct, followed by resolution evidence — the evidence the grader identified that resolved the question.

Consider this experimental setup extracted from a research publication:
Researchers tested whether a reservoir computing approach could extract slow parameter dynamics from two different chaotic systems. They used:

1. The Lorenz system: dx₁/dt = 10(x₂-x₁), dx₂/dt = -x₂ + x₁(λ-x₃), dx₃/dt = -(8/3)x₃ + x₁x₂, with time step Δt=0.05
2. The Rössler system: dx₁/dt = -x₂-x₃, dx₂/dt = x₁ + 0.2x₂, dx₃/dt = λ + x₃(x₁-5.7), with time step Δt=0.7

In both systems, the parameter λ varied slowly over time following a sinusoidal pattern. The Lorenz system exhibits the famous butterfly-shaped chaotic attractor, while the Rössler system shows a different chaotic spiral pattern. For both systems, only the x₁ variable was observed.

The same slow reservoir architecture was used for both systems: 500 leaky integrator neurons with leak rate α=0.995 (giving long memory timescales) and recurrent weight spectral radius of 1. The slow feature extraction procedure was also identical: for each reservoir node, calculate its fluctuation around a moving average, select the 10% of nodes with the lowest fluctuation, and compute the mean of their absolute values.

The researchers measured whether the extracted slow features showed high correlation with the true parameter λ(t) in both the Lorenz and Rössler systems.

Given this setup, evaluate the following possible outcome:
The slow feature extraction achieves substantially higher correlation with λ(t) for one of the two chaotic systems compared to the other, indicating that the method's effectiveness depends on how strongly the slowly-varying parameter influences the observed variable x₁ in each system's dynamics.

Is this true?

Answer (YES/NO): YES